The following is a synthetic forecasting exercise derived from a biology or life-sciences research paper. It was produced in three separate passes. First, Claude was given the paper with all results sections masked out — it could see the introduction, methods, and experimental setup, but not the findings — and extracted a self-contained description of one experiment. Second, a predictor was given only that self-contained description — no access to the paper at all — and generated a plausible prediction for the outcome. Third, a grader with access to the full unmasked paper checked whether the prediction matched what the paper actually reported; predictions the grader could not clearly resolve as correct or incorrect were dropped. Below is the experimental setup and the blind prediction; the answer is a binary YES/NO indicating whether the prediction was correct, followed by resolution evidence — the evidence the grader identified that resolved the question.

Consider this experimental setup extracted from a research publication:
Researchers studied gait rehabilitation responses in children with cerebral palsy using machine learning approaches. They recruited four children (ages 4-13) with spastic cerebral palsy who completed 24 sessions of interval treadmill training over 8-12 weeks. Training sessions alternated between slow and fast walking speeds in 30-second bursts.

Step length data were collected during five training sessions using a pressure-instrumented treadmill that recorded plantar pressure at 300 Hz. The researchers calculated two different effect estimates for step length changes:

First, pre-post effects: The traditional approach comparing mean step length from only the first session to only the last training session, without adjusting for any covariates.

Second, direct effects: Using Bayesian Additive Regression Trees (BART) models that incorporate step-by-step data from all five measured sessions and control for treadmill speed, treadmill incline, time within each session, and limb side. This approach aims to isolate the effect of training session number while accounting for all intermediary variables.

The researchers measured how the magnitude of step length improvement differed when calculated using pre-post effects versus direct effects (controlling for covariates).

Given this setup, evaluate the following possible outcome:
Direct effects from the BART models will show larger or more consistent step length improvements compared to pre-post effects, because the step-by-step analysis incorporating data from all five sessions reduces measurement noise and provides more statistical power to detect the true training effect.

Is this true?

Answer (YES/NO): NO